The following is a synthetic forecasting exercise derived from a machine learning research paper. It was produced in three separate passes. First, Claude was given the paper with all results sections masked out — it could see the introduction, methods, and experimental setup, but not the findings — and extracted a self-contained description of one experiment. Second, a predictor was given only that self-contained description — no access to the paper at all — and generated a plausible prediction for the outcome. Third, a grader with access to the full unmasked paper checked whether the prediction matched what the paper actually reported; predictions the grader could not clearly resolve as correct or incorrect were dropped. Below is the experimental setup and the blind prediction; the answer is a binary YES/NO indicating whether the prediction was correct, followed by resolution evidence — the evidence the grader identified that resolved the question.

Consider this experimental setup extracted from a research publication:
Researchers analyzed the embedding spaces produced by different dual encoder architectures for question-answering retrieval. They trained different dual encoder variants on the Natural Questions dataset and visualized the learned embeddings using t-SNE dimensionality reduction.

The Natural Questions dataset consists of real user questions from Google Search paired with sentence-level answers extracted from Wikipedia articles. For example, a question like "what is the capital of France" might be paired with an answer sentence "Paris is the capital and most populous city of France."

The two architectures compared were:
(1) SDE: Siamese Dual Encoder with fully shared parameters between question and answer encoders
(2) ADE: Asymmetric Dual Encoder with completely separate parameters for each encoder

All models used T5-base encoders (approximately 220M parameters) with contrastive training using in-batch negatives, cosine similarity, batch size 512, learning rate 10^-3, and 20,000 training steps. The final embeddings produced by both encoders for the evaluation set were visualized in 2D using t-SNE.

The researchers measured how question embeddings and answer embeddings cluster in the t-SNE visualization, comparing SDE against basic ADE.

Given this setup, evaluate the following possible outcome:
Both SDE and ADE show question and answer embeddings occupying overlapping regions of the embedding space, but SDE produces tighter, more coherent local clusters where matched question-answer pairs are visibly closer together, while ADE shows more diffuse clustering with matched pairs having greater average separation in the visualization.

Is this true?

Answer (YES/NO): NO